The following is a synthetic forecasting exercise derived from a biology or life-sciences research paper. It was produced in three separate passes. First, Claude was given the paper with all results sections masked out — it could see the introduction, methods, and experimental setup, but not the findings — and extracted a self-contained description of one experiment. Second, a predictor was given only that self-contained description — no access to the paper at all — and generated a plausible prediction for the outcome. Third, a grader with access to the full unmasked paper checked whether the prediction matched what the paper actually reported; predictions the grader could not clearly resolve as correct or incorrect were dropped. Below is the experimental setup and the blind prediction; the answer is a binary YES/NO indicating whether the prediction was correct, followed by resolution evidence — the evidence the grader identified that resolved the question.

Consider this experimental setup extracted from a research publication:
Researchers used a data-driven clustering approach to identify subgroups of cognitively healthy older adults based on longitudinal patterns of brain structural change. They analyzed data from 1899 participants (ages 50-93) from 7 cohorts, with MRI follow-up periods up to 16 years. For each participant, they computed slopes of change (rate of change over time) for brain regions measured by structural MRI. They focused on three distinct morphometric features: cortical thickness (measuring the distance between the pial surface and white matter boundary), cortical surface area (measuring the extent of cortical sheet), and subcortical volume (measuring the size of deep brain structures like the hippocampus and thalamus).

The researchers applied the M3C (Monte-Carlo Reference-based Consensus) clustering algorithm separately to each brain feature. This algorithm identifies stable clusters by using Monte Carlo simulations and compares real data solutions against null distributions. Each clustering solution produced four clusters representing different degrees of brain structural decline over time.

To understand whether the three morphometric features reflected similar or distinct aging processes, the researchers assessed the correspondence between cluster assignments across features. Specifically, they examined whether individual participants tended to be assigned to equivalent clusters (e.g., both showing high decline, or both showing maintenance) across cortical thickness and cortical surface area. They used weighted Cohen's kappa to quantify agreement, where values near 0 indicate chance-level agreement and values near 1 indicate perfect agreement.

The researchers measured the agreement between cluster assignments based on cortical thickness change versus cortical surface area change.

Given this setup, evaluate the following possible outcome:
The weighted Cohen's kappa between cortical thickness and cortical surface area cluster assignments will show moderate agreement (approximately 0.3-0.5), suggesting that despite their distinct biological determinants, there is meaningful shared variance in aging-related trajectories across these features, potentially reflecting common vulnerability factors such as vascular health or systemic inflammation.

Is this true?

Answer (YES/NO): NO